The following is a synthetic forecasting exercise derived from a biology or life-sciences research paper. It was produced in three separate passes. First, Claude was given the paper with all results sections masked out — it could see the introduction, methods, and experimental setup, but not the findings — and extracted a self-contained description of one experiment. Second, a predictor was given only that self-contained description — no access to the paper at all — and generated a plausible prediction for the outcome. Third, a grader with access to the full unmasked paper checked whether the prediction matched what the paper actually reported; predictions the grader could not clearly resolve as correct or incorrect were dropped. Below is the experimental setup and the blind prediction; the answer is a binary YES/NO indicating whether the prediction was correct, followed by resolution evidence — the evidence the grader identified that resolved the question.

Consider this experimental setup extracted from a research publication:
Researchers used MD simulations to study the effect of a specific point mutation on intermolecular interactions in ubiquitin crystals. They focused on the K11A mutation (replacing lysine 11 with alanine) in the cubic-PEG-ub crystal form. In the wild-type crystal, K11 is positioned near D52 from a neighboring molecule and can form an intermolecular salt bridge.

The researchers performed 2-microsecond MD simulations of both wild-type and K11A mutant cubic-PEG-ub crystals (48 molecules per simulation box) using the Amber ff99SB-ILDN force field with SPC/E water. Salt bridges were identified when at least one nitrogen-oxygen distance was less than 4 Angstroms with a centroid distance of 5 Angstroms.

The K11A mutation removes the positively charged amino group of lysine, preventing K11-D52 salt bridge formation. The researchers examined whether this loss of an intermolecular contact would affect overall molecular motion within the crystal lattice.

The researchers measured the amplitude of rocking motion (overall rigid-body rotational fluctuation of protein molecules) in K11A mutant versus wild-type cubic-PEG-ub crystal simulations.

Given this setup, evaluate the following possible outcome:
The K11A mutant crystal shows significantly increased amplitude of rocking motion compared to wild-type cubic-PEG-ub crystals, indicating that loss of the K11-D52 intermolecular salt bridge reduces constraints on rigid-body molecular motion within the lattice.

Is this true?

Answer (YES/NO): NO